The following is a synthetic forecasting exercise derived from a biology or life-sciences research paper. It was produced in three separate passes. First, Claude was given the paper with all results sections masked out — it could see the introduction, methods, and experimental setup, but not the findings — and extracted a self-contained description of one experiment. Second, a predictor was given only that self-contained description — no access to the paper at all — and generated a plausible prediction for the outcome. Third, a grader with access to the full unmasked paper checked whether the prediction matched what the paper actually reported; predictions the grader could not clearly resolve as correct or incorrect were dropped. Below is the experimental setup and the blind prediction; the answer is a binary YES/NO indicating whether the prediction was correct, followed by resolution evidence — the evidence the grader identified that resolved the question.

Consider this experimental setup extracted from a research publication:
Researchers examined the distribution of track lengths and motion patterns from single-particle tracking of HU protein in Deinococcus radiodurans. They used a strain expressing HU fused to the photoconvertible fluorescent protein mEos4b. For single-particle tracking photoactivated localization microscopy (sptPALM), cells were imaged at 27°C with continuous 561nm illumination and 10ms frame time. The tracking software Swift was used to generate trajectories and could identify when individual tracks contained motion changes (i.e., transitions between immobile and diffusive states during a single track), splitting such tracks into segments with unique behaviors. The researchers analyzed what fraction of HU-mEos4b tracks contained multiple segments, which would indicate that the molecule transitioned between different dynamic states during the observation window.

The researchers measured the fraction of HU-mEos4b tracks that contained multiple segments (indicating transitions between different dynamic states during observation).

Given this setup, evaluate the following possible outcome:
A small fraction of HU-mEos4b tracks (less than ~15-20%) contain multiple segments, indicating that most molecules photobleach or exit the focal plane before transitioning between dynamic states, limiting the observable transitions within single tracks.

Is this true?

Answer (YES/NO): YES